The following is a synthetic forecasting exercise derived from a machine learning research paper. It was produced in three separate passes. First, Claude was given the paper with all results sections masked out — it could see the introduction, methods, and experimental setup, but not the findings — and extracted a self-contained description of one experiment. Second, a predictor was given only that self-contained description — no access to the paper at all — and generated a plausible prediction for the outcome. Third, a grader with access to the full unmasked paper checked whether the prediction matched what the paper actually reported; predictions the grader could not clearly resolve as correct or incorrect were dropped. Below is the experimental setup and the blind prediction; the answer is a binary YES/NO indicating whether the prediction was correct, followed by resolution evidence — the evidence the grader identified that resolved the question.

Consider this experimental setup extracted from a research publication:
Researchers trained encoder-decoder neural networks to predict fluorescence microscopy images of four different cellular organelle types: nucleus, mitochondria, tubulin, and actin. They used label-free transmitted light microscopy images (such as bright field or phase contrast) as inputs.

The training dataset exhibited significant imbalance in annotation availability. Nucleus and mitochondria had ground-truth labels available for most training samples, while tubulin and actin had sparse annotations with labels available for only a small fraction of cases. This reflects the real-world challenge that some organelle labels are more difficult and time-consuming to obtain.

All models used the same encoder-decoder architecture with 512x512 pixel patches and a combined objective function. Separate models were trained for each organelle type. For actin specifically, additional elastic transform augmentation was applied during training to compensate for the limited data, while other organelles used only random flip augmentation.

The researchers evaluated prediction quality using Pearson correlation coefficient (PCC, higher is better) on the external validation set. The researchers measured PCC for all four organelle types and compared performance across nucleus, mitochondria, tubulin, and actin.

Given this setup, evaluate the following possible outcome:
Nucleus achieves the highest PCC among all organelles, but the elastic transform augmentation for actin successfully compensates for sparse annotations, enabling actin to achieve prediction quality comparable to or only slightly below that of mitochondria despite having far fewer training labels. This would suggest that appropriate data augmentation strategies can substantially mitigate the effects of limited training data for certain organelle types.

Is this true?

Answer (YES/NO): NO